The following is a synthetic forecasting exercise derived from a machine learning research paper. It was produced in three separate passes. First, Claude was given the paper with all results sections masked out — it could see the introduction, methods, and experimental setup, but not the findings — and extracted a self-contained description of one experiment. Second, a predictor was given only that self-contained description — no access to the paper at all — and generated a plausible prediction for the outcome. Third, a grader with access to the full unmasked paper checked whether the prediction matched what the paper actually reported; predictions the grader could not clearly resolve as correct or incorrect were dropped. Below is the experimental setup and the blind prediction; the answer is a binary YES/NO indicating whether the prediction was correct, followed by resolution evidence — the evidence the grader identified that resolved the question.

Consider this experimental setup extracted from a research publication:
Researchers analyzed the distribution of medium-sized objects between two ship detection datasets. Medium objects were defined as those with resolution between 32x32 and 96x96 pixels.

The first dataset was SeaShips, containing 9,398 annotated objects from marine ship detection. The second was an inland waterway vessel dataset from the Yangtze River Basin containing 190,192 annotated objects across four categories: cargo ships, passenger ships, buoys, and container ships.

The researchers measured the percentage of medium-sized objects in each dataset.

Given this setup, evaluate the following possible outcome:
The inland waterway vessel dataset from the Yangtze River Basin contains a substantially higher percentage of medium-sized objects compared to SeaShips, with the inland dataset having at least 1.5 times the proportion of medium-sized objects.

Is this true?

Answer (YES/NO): YES